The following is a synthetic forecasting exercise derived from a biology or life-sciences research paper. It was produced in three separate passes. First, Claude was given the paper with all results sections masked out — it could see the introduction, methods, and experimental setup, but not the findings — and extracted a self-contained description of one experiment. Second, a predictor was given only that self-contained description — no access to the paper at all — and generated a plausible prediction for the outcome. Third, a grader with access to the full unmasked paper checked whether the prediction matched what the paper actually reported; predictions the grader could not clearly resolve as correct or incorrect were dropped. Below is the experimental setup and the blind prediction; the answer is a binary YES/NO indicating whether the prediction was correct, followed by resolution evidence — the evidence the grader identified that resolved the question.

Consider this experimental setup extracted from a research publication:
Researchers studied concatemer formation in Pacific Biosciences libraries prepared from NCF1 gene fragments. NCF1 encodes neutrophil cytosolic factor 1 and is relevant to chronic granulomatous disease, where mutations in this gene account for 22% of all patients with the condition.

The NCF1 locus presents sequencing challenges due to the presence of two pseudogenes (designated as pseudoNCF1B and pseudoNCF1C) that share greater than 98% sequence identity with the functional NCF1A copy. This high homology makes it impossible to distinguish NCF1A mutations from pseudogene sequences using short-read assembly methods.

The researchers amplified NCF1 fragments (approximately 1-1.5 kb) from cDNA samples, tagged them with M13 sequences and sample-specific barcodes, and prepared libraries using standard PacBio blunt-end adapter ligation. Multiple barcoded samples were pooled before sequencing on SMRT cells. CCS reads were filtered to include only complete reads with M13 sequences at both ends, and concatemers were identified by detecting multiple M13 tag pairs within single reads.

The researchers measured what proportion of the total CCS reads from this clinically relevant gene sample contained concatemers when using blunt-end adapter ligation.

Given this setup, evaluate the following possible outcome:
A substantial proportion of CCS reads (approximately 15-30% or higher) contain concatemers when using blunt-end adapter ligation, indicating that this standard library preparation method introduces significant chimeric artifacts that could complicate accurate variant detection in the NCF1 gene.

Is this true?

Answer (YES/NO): YES